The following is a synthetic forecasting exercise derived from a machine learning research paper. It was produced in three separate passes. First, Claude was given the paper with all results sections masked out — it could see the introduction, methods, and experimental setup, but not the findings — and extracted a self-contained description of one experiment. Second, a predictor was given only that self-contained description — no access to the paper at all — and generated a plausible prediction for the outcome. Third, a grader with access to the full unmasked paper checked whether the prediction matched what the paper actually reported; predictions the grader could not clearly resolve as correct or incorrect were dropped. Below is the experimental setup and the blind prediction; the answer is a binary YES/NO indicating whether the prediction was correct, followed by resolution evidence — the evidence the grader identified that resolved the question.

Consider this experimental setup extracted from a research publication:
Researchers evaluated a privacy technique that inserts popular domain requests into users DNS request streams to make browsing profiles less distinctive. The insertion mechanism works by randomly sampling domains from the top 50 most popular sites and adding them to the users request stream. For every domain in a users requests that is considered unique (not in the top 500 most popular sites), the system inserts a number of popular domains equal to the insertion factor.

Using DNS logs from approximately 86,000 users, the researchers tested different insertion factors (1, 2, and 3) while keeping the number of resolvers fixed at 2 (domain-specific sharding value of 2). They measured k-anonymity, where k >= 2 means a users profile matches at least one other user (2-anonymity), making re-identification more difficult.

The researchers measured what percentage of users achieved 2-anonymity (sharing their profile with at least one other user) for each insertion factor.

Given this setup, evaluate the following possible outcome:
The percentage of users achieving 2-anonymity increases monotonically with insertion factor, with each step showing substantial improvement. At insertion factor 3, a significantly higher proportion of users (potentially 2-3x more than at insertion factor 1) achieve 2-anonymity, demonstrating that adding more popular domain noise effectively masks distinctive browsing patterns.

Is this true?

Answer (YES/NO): NO